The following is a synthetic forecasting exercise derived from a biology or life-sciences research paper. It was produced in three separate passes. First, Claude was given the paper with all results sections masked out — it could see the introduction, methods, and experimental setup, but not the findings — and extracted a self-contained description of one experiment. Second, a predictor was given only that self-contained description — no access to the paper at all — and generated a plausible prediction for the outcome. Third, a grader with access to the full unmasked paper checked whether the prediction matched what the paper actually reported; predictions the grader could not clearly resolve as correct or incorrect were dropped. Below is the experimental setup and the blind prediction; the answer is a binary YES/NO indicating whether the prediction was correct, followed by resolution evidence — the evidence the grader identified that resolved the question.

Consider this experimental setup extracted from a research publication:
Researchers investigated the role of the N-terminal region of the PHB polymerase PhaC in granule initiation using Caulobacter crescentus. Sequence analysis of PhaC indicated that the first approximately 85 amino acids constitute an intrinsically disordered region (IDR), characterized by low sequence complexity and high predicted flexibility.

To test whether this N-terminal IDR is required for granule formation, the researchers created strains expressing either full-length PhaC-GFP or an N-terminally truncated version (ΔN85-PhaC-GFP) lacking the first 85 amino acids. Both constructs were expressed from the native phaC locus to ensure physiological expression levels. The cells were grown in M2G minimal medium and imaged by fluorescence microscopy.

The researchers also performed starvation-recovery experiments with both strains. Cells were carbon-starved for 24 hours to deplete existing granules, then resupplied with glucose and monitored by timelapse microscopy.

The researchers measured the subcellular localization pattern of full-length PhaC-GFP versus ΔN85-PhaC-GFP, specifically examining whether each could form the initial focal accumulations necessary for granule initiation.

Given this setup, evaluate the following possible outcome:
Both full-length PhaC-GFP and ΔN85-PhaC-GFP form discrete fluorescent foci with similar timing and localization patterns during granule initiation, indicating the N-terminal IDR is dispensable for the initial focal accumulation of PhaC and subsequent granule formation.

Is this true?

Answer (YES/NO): NO